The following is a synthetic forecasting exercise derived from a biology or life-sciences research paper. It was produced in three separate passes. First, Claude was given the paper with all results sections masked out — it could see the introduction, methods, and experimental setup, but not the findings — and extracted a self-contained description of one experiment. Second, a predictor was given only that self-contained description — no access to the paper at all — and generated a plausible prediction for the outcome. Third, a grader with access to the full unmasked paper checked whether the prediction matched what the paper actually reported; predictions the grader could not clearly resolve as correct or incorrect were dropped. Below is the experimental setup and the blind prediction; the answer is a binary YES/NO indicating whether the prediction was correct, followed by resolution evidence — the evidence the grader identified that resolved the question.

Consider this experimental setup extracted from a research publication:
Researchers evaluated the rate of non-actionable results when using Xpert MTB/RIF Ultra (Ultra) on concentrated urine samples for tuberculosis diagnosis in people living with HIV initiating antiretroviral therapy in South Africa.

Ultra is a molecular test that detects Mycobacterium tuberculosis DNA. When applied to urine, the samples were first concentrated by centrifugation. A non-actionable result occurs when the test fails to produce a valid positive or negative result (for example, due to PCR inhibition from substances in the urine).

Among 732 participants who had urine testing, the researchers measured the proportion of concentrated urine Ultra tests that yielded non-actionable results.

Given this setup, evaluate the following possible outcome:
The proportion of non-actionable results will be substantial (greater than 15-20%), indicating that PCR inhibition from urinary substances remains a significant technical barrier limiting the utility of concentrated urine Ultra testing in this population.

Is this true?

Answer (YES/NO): NO